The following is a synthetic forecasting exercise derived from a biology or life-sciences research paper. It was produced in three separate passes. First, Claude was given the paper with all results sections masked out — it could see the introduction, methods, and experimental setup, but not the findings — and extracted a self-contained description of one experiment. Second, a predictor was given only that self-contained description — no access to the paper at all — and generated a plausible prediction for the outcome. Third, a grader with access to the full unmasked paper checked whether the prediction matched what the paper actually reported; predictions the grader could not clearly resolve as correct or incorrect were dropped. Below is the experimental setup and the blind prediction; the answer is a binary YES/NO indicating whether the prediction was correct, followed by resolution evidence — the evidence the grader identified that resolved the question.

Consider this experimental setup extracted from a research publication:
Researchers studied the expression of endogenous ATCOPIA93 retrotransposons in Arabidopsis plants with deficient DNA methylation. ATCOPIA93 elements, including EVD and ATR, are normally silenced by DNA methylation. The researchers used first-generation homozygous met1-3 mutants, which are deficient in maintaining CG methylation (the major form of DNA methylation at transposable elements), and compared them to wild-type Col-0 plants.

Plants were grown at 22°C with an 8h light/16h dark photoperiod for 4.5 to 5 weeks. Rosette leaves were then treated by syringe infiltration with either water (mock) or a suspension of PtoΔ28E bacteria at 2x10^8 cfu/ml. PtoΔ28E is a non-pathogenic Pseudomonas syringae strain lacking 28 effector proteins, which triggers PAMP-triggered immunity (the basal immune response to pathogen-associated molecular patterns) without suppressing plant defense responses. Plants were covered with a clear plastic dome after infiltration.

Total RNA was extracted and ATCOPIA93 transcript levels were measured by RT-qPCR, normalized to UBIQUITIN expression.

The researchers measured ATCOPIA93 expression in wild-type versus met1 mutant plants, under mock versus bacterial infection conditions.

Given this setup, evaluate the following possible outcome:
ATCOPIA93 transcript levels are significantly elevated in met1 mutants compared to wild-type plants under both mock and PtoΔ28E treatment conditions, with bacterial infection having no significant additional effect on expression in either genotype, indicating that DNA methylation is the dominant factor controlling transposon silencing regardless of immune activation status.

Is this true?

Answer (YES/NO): NO